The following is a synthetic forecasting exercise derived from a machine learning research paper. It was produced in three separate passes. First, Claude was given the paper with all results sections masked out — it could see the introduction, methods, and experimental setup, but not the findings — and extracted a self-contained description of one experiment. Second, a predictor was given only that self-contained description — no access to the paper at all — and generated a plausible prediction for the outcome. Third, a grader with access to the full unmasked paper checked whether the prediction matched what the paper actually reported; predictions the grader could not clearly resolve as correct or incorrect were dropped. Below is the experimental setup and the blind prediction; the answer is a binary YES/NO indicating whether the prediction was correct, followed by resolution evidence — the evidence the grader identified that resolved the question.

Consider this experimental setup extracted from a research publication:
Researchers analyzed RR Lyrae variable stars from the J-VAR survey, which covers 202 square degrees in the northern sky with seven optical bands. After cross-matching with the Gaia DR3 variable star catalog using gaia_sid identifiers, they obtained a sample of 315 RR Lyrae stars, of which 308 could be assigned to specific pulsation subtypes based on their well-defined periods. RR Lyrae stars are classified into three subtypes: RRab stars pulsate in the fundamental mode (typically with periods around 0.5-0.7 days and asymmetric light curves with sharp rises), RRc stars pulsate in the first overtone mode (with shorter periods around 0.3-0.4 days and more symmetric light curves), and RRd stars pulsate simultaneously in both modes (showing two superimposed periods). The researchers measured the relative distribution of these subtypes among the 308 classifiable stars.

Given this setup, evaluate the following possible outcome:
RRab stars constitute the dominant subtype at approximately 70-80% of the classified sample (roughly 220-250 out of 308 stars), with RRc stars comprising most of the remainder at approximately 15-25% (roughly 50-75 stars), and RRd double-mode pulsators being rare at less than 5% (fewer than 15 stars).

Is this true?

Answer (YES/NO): NO